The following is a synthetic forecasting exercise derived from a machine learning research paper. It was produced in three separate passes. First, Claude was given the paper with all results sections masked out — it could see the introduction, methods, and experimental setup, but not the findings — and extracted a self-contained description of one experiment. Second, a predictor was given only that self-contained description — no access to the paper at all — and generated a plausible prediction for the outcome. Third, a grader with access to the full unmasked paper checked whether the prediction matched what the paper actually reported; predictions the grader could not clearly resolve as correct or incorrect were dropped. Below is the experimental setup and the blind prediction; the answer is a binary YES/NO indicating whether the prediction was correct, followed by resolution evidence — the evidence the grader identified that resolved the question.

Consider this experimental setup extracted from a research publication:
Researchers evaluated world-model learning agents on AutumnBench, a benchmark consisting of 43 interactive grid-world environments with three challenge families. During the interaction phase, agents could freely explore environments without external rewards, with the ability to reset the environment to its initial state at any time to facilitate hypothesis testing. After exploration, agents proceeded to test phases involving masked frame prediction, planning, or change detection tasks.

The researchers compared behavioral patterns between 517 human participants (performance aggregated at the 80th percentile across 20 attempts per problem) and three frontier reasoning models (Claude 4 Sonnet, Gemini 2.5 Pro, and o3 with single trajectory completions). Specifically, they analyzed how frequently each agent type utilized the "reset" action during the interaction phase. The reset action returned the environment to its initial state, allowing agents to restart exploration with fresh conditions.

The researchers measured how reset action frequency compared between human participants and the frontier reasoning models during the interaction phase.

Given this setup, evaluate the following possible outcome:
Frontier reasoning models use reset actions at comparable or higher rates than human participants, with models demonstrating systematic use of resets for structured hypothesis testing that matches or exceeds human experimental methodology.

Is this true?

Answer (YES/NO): NO